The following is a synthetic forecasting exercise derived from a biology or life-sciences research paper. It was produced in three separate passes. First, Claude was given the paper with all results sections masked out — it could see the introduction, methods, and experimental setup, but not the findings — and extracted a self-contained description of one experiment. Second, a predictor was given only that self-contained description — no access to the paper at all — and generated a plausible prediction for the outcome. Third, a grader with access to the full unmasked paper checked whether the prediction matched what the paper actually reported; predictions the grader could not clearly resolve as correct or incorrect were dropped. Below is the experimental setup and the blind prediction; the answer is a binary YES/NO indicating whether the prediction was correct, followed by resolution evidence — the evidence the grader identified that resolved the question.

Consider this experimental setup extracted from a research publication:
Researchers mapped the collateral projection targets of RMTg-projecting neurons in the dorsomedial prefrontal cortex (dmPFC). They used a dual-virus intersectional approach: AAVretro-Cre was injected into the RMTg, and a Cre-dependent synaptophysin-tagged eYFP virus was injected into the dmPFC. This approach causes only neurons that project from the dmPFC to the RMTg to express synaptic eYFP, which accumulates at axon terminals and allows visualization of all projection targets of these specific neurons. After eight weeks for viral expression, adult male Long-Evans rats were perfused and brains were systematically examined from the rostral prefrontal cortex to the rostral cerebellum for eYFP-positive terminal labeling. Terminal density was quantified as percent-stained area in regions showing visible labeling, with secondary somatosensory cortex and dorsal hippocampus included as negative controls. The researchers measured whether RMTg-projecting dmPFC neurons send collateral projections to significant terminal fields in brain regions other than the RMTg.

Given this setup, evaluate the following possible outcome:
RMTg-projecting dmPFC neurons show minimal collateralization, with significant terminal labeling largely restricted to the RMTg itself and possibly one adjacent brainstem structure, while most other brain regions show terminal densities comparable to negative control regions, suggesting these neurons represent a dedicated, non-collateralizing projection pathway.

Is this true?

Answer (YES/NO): NO